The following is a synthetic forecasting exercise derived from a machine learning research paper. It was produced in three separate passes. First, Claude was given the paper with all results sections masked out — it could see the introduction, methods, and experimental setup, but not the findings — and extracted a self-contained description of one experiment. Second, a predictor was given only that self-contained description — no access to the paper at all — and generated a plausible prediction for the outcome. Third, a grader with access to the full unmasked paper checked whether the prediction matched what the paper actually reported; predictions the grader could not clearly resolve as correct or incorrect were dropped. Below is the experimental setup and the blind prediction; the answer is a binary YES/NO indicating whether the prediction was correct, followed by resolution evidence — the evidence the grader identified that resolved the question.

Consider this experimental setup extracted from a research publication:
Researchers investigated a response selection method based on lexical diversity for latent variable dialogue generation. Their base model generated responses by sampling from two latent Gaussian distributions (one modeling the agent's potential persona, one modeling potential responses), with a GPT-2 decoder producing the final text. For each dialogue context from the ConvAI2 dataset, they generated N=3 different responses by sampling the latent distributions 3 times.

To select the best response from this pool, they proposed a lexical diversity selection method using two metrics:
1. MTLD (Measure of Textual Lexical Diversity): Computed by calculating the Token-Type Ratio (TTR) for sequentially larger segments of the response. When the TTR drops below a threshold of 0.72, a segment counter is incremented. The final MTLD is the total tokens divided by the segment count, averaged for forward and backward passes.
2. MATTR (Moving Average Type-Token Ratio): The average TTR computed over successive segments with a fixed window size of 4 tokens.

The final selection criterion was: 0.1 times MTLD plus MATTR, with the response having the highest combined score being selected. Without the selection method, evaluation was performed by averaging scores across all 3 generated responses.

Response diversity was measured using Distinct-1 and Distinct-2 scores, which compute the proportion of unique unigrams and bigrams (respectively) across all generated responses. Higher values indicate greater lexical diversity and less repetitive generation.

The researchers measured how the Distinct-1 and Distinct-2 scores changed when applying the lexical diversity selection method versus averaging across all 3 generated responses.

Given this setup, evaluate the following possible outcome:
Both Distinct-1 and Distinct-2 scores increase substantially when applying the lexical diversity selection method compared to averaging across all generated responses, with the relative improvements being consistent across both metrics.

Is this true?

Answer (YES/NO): NO